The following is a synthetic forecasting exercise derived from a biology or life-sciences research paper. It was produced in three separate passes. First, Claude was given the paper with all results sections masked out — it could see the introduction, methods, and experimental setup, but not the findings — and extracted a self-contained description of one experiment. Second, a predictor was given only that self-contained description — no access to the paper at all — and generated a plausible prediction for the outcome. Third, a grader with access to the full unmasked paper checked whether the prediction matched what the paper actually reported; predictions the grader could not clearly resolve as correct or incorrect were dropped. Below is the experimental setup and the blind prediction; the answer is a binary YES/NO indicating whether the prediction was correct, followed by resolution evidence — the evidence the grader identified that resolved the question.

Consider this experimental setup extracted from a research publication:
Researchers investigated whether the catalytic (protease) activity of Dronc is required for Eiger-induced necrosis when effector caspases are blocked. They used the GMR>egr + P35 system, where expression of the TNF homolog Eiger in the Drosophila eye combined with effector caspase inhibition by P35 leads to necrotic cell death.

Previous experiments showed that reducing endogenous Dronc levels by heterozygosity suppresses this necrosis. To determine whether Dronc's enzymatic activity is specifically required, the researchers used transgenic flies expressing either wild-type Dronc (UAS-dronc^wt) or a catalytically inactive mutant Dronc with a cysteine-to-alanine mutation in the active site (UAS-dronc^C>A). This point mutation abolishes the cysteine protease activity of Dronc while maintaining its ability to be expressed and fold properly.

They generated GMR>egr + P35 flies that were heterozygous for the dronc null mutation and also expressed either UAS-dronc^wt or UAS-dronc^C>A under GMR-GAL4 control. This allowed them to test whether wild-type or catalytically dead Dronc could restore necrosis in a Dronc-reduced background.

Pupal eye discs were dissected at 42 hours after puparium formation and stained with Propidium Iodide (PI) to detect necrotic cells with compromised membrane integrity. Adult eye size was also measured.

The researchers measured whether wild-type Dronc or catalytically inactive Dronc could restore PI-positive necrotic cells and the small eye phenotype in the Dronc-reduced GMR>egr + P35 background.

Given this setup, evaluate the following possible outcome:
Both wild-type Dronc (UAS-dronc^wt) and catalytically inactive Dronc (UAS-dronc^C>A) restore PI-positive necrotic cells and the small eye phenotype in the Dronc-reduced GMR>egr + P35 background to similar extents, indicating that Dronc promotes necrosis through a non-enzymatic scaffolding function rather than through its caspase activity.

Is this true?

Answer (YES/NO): NO